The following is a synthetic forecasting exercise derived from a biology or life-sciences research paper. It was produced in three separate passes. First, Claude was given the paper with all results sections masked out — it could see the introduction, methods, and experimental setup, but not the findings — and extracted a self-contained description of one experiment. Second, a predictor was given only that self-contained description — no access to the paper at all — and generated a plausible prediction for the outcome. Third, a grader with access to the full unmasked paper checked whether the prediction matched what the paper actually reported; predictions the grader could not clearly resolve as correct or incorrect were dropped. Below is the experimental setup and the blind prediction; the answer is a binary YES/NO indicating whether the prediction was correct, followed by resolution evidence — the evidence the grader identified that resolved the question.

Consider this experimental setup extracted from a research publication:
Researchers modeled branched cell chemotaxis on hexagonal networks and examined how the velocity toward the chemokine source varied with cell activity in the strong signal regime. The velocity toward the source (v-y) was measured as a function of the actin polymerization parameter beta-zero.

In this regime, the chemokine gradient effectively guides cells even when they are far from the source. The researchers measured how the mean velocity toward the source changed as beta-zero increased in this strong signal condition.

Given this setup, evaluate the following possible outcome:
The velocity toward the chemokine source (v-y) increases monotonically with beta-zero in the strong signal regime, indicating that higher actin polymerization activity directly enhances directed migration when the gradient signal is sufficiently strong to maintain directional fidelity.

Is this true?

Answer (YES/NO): YES